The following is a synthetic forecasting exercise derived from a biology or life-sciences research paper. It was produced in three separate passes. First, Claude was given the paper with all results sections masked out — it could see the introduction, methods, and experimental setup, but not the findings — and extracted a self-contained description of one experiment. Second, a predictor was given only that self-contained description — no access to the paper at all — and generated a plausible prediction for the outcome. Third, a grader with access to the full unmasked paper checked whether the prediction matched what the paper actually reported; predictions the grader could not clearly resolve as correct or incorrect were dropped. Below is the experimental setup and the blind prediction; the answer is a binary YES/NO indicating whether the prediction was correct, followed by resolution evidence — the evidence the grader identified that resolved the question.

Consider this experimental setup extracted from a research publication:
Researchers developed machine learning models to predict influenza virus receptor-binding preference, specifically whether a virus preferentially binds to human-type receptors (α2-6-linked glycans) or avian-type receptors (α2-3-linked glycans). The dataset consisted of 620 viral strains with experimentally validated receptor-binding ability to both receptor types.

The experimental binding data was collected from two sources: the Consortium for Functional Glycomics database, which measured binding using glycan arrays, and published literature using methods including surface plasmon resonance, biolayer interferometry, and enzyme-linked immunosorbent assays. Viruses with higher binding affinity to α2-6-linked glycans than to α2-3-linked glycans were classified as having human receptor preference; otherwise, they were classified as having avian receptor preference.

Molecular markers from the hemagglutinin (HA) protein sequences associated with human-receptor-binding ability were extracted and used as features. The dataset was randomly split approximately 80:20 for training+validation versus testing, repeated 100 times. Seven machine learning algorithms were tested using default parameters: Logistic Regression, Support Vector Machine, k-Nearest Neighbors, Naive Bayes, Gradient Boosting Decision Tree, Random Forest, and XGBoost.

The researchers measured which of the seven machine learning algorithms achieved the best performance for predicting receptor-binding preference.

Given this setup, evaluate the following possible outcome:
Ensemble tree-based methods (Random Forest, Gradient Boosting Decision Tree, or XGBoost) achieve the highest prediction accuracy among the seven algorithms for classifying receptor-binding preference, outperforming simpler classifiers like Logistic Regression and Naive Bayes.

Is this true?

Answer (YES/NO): NO